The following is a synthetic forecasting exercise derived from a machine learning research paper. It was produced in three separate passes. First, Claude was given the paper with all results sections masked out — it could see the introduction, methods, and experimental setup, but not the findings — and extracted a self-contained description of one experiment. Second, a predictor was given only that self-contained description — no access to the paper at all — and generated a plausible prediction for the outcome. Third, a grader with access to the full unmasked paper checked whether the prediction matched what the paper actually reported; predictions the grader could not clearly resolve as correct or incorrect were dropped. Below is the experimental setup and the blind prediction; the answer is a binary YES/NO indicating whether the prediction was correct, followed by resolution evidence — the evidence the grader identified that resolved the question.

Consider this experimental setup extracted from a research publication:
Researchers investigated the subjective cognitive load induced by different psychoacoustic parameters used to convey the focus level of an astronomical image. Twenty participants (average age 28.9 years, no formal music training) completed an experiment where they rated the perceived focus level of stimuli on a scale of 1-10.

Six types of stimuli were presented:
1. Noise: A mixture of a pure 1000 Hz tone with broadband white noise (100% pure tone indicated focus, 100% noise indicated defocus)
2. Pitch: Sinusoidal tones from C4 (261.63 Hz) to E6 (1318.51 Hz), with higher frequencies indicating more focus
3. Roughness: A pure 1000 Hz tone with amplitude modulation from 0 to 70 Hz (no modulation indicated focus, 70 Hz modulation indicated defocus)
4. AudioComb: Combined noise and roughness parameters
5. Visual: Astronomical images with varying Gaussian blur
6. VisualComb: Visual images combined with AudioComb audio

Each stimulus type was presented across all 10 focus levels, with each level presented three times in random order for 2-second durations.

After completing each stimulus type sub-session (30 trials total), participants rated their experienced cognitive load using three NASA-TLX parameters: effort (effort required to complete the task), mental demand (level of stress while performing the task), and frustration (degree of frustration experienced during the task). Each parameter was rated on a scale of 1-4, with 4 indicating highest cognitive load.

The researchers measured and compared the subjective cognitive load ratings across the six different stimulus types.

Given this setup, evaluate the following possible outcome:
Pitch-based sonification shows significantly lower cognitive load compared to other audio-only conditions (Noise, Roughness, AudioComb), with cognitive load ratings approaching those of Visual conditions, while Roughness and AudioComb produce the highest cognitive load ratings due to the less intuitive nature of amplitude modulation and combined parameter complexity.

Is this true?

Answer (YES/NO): NO